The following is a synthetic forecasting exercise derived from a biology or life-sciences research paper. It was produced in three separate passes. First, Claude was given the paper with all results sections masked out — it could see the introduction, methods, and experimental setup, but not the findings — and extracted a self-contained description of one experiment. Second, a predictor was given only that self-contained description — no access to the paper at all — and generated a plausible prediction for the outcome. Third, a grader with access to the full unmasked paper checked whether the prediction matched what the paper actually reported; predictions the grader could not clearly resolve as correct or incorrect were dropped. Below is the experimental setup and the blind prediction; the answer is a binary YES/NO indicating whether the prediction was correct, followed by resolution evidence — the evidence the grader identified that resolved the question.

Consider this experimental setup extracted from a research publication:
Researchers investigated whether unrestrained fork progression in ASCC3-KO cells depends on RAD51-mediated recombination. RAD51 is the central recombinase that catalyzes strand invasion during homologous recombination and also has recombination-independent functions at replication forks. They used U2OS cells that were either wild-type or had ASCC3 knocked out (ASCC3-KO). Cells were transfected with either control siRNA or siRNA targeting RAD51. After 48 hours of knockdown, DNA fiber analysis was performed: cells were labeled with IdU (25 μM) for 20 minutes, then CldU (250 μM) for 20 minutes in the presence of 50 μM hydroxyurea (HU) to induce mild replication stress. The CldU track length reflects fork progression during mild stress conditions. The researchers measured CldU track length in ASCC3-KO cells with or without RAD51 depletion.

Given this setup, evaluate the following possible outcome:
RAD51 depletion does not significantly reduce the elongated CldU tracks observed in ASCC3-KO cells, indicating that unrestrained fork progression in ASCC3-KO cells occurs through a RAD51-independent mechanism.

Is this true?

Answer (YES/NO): NO